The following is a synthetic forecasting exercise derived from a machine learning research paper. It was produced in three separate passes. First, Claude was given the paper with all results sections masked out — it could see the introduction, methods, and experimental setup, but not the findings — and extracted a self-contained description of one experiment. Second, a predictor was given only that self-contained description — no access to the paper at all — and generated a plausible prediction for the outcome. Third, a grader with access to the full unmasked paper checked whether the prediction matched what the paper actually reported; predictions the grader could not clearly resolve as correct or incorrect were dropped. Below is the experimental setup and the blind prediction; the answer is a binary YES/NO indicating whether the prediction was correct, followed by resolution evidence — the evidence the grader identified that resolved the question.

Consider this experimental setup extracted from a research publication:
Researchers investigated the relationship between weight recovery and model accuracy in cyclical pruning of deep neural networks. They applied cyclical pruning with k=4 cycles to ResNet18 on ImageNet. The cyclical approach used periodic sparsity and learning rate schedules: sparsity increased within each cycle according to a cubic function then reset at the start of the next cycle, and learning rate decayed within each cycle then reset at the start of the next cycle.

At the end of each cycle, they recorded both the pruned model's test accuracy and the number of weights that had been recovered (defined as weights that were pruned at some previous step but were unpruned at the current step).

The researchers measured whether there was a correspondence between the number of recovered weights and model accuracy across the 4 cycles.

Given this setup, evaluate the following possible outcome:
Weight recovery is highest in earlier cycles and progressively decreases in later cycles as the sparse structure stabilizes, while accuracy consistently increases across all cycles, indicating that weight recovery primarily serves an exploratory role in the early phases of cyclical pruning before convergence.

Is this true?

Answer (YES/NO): NO